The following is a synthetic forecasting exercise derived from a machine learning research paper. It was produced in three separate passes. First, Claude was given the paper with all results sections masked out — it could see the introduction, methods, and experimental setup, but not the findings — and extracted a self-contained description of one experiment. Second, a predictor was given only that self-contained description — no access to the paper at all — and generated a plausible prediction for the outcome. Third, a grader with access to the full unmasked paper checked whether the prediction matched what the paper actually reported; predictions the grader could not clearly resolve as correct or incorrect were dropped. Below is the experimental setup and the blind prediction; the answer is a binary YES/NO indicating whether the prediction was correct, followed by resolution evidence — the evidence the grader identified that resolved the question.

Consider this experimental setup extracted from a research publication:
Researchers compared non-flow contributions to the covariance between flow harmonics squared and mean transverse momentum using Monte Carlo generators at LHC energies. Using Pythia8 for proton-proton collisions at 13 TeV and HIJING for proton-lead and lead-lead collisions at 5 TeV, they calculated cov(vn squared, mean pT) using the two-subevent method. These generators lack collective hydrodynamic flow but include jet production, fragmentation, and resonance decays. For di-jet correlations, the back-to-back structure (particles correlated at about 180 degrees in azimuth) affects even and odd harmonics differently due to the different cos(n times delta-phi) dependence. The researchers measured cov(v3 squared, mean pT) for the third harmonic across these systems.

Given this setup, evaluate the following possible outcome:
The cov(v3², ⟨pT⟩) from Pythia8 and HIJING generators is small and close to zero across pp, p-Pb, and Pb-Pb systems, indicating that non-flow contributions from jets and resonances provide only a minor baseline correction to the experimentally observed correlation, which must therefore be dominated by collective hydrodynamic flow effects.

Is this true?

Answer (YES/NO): NO